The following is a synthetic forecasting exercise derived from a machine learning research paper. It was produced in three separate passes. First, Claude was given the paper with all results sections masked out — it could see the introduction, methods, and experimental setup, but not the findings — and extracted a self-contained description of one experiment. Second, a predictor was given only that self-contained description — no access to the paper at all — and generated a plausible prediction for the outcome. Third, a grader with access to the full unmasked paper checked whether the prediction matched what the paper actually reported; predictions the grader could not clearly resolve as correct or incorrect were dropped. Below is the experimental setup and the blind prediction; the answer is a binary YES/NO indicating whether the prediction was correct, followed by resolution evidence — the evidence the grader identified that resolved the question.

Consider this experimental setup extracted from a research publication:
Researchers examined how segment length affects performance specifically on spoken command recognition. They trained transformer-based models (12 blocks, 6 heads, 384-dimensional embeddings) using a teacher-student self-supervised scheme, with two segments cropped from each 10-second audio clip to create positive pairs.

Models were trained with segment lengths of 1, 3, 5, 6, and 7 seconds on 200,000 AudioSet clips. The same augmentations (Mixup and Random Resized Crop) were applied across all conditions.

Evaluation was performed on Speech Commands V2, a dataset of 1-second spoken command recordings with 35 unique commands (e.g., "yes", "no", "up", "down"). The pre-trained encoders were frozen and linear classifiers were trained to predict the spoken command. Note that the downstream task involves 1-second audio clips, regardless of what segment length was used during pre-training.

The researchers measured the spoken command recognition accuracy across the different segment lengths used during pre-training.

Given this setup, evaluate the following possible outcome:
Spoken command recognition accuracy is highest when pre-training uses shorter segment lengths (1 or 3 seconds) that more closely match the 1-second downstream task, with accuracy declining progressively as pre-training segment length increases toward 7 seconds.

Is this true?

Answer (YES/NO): NO